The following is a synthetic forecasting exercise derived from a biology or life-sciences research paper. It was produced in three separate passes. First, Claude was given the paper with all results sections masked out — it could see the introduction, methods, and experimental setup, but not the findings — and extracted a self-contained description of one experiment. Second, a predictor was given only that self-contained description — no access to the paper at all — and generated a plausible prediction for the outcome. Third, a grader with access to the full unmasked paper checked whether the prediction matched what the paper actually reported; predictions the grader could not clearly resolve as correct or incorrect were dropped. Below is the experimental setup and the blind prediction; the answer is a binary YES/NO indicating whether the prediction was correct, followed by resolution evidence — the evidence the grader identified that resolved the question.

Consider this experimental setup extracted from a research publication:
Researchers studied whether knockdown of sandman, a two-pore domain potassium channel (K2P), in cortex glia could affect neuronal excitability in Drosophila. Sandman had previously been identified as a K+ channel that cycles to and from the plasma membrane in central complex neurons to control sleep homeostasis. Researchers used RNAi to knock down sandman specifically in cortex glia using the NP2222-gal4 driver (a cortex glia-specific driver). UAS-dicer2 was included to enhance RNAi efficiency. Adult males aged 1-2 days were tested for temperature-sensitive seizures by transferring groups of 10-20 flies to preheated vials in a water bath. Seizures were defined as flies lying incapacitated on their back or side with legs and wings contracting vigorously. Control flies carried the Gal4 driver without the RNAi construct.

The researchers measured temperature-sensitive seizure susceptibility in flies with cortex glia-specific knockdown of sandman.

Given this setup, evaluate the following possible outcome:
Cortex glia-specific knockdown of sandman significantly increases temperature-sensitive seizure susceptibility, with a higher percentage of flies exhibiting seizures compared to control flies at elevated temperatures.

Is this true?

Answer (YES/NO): YES